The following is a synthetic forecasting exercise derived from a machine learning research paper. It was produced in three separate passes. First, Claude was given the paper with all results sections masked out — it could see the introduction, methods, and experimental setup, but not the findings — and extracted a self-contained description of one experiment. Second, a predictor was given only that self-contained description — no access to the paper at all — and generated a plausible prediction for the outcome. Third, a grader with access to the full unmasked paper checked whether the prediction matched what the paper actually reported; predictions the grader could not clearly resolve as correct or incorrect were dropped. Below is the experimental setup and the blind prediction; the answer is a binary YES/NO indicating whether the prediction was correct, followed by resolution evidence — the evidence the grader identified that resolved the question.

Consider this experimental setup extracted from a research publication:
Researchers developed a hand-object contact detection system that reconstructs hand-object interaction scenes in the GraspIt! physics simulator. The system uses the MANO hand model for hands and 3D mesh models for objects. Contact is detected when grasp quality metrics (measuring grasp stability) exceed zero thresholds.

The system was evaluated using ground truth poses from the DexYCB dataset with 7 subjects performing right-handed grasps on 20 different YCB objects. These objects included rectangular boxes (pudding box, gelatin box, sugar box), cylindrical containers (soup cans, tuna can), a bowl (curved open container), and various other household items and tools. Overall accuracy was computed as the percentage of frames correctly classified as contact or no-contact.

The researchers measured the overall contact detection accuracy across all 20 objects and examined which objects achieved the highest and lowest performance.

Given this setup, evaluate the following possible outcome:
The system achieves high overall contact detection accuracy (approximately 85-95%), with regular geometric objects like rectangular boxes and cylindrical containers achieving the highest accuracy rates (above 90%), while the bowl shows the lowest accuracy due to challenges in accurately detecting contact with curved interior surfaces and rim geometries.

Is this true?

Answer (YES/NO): NO